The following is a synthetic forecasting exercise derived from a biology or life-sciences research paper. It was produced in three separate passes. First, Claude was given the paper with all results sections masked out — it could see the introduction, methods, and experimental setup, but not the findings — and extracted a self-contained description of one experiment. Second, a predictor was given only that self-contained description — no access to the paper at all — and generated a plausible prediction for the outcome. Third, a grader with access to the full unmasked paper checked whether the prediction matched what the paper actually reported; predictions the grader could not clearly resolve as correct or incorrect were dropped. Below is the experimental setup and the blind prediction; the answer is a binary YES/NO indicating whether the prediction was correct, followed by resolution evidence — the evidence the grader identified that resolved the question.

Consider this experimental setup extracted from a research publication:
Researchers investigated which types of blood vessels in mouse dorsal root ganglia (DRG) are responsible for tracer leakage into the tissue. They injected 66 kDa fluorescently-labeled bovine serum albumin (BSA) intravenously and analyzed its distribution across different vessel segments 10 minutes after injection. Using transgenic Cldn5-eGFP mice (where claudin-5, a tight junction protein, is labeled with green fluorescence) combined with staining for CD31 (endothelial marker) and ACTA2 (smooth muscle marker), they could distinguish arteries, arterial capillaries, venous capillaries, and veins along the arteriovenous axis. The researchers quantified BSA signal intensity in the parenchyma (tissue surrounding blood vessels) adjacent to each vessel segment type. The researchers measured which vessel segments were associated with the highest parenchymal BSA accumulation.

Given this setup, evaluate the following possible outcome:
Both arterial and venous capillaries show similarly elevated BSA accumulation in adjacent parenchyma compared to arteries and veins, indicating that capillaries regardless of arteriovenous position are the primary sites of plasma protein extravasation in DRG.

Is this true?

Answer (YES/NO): NO